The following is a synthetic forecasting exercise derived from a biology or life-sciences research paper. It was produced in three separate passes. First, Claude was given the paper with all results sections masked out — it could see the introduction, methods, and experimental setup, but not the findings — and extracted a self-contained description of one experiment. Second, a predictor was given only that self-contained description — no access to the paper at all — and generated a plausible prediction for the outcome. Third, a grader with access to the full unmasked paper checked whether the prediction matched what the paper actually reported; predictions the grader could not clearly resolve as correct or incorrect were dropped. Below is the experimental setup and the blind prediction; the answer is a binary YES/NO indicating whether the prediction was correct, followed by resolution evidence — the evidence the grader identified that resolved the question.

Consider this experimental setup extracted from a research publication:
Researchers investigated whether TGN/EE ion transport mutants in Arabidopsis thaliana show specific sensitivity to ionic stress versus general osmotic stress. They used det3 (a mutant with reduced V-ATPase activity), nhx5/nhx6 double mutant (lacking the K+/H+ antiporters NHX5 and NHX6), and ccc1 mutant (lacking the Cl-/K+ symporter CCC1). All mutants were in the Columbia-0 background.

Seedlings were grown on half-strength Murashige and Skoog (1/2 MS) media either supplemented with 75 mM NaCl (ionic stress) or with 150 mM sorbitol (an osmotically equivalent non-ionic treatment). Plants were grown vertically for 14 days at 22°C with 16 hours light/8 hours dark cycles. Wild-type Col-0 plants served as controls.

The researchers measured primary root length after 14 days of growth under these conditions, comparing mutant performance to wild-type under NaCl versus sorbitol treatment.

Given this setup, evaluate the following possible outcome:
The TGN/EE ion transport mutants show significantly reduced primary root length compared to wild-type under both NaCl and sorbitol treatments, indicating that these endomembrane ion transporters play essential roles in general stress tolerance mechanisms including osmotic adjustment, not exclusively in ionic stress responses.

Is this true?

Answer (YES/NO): NO